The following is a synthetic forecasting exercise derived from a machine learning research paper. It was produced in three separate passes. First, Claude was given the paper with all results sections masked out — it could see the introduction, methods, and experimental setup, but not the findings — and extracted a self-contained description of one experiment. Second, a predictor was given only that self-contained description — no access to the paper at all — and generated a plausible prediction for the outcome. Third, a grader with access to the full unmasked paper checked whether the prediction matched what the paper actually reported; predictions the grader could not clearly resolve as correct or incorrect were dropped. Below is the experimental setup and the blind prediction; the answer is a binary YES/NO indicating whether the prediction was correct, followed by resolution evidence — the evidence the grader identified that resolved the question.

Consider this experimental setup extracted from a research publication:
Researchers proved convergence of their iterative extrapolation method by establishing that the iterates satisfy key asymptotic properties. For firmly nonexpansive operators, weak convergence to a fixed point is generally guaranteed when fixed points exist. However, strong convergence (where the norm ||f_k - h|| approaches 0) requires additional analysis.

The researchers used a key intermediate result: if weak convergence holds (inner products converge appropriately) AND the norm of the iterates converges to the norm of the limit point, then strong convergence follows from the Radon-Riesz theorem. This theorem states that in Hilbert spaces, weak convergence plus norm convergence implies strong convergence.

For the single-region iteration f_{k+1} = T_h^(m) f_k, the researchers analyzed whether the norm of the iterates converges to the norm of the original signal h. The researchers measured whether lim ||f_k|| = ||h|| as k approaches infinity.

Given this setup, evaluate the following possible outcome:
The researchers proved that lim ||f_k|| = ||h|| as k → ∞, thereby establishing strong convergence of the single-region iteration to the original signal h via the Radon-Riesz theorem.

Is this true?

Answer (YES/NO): YES